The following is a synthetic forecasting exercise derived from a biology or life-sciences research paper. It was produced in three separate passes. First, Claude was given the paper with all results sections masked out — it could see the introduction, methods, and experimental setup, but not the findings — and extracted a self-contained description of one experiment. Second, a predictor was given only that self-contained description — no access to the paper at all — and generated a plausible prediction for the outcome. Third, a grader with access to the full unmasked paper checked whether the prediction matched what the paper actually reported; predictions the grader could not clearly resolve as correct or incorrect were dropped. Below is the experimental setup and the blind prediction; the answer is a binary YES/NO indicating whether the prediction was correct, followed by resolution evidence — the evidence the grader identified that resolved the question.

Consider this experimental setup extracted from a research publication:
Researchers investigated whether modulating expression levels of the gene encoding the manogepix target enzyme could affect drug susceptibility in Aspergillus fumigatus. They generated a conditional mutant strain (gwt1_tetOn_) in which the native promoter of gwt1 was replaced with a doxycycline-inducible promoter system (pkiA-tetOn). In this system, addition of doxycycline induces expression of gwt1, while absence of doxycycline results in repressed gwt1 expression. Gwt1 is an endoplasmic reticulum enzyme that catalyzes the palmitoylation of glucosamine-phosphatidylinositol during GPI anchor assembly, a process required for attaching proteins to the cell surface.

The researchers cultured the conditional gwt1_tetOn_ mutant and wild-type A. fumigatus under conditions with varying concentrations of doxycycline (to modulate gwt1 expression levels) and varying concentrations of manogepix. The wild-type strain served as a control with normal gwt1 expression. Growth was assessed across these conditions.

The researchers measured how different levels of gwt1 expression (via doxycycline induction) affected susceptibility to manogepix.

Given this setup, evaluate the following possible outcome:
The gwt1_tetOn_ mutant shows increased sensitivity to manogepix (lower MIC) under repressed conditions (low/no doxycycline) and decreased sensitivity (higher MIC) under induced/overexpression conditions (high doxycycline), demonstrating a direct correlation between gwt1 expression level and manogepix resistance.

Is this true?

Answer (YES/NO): YES